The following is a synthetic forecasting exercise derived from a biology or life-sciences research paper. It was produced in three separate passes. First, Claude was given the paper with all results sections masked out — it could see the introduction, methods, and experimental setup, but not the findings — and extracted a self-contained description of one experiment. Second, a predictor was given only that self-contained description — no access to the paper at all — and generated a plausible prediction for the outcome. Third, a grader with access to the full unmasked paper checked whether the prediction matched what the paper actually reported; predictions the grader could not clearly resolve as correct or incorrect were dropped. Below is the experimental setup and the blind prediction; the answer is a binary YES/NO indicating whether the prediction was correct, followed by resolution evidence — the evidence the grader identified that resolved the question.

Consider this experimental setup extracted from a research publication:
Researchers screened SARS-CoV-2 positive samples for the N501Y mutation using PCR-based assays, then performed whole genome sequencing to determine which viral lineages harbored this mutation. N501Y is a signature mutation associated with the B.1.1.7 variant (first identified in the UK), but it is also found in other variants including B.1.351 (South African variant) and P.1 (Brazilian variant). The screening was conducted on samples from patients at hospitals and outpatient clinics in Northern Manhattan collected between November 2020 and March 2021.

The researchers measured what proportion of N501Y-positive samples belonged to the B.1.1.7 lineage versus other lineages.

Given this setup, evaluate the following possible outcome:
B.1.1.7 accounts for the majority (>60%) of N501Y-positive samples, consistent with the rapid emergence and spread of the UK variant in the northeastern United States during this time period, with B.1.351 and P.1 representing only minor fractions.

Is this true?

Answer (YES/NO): YES